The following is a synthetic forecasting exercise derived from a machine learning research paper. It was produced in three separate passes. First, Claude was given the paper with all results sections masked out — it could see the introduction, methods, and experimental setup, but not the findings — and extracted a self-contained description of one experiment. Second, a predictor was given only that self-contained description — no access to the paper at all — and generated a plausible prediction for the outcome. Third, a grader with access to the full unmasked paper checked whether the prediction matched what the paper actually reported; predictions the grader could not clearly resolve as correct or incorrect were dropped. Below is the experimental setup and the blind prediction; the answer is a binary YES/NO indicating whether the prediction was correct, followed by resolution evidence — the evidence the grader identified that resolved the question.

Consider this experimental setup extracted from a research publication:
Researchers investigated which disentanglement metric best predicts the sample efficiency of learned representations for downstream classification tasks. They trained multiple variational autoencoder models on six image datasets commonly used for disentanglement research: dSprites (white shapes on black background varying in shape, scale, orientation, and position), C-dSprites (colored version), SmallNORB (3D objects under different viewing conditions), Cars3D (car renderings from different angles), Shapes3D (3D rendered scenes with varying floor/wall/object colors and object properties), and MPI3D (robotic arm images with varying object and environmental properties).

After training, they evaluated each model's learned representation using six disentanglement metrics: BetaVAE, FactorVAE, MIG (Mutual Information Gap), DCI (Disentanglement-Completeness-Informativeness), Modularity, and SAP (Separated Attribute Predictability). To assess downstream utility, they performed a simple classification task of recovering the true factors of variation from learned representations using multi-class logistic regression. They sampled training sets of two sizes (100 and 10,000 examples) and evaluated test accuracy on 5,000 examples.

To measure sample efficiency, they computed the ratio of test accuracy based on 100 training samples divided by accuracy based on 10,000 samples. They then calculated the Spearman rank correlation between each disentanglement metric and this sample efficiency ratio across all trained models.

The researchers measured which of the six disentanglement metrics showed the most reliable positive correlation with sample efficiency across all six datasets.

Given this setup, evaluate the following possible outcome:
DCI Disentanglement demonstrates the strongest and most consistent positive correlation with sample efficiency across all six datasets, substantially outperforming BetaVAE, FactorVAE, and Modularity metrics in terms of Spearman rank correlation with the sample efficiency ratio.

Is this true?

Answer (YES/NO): NO